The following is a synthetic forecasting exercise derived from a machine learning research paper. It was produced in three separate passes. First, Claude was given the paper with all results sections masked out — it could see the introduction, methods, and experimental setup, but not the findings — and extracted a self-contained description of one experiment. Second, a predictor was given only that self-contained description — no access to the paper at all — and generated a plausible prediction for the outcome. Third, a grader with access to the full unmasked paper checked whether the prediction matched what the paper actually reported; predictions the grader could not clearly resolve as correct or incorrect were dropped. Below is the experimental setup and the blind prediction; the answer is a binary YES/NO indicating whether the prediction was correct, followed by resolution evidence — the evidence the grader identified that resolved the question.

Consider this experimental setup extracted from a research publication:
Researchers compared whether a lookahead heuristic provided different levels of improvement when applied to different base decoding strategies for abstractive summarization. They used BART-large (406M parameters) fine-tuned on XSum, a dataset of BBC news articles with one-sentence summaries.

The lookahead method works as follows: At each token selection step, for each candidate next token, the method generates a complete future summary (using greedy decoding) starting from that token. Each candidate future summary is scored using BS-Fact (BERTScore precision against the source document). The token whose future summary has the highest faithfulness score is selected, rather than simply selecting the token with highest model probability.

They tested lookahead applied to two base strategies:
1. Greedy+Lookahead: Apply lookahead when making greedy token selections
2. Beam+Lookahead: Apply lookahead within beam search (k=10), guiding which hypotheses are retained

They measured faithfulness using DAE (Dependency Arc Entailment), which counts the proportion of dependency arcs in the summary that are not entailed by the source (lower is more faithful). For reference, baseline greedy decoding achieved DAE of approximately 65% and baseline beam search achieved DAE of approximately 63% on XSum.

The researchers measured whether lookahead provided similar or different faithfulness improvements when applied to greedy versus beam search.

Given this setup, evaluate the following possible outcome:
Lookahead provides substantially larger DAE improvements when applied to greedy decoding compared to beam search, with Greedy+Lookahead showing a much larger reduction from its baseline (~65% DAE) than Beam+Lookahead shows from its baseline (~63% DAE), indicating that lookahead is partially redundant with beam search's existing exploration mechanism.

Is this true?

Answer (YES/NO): NO